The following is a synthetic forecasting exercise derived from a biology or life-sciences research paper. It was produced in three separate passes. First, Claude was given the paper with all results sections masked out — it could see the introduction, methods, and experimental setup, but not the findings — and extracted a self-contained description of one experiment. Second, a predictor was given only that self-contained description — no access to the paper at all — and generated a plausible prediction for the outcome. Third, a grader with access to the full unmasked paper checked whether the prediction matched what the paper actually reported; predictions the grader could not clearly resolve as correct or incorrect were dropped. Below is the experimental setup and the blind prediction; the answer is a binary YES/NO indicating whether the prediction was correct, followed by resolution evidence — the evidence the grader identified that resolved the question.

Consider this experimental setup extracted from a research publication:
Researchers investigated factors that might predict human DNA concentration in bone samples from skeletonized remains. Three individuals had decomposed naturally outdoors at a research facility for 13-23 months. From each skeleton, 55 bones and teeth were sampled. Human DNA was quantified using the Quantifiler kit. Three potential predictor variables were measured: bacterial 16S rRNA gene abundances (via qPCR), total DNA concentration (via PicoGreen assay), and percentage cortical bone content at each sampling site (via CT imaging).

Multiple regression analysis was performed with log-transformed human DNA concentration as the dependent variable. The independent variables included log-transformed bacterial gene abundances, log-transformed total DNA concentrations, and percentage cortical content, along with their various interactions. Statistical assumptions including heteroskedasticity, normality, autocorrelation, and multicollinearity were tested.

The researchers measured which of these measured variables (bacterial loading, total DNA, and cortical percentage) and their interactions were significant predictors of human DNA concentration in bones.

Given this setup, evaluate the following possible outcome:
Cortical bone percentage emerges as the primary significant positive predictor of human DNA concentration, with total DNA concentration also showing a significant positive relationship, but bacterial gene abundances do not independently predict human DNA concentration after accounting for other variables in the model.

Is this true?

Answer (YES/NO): NO